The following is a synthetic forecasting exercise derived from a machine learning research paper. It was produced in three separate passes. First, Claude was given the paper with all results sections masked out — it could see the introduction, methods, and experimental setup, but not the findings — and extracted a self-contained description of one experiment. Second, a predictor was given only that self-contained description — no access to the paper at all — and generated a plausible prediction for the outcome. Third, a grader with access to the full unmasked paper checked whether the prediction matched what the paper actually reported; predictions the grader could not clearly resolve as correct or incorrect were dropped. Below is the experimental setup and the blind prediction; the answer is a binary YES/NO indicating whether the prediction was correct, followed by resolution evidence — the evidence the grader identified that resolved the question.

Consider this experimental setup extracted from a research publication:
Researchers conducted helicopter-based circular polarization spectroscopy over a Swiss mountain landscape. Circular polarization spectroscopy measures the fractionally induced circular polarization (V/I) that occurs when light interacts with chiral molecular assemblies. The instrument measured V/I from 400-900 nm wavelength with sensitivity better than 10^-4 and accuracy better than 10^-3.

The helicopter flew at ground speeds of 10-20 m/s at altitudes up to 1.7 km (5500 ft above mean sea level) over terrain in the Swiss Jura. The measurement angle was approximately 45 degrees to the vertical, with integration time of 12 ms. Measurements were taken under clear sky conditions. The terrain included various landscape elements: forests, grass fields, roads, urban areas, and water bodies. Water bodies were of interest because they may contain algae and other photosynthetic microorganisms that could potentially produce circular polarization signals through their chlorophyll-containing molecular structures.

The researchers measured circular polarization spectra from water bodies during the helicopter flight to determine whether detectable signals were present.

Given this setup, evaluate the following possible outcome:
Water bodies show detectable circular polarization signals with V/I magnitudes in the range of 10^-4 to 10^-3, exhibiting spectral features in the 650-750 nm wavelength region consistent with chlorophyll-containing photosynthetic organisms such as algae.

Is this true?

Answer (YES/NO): YES